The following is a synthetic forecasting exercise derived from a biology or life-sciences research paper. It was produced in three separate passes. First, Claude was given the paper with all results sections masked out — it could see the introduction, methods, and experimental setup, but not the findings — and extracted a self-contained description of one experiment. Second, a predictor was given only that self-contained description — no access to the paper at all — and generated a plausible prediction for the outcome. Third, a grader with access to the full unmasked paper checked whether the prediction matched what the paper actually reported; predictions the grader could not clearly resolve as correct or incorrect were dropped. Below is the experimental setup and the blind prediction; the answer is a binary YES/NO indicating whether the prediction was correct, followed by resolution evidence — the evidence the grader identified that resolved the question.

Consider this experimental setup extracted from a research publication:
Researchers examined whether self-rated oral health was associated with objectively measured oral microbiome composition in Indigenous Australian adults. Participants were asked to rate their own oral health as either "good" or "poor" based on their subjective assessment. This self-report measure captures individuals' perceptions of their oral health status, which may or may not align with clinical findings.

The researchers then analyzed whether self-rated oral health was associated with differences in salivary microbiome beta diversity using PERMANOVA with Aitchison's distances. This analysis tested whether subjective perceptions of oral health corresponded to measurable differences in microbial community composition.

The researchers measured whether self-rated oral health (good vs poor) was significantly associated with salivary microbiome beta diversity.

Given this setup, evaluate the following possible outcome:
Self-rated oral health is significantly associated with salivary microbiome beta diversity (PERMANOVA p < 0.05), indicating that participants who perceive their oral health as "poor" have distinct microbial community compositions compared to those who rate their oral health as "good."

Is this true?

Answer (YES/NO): YES